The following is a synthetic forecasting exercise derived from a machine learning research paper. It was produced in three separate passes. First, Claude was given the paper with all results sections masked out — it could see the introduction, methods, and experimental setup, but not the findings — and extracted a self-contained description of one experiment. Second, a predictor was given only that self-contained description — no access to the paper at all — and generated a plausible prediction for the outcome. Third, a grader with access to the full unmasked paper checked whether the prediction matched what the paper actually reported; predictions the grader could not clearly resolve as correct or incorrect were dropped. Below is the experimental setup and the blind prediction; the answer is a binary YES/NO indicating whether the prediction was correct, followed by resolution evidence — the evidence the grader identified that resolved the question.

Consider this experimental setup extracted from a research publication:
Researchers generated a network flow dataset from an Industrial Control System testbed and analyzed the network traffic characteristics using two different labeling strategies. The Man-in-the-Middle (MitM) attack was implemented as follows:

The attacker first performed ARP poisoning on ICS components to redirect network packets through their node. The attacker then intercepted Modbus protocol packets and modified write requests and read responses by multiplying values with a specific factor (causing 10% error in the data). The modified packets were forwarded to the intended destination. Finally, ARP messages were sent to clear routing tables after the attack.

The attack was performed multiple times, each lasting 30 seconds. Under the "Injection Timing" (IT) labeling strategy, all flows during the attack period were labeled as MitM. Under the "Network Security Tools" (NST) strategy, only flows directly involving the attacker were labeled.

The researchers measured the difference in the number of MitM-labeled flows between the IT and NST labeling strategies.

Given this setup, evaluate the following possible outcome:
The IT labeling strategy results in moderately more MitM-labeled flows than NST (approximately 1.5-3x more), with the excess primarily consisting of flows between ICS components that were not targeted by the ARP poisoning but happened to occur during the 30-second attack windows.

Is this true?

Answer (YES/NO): NO